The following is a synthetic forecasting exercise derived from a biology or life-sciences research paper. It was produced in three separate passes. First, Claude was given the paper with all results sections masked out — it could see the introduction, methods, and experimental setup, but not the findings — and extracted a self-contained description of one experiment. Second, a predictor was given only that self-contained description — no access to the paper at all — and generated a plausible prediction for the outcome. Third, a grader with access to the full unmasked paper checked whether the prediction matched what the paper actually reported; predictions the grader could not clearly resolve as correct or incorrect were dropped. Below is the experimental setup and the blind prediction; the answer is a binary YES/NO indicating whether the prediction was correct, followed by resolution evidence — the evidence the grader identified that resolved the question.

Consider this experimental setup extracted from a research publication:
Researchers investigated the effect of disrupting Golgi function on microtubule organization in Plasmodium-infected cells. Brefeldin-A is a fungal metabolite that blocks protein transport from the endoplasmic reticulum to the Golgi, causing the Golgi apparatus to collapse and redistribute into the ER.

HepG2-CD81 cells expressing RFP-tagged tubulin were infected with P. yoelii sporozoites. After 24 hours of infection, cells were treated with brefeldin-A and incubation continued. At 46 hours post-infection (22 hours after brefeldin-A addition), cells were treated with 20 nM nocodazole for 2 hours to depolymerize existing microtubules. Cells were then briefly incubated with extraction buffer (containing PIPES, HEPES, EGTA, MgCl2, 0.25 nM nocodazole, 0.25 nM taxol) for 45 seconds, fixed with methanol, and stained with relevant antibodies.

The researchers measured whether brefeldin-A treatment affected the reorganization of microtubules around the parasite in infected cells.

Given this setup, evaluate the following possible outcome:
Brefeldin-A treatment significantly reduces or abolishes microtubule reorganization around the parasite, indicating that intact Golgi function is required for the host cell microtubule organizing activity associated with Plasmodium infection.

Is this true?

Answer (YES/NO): YES